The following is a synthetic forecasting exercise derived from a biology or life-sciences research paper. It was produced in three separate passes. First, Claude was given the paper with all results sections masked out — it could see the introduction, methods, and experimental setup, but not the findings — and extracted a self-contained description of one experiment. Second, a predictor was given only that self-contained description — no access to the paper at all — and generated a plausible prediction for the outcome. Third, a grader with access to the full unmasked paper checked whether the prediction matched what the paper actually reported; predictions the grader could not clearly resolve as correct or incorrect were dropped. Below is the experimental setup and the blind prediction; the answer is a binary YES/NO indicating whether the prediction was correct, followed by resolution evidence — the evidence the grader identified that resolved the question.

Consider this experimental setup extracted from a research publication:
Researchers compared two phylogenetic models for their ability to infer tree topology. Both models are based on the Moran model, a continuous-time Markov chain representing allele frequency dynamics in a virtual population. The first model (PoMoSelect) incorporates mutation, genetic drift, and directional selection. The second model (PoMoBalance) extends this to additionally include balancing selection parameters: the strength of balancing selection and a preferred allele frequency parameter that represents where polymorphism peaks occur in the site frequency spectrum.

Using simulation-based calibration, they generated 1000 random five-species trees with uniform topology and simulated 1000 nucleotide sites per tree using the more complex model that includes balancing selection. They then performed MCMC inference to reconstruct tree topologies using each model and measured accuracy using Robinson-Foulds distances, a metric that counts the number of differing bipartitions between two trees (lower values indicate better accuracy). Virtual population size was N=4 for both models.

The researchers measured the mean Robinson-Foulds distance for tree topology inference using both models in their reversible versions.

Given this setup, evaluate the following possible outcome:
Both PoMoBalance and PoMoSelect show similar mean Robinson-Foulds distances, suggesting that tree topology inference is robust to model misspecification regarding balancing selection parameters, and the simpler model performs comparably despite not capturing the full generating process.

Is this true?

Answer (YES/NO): NO